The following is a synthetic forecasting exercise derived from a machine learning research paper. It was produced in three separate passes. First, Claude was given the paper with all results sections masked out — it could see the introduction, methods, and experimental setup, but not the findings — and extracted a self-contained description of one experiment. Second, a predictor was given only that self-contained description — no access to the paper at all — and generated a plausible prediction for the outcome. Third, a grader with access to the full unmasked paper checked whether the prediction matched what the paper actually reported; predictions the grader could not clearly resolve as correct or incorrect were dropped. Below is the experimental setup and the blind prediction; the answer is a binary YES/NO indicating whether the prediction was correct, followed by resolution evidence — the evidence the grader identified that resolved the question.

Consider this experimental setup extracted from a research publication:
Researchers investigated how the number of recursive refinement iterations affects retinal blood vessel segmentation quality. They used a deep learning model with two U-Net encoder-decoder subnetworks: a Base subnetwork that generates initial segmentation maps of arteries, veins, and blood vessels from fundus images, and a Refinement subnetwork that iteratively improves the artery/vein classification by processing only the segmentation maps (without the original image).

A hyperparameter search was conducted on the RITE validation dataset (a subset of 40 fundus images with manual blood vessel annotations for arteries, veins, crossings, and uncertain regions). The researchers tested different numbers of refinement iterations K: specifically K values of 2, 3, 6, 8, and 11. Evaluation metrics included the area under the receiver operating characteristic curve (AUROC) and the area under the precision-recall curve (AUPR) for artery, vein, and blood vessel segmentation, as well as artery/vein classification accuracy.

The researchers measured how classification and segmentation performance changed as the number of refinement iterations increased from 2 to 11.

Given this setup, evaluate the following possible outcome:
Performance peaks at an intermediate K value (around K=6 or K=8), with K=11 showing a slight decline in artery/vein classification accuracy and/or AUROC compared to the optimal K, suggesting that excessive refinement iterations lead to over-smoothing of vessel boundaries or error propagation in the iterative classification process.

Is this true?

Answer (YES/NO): NO